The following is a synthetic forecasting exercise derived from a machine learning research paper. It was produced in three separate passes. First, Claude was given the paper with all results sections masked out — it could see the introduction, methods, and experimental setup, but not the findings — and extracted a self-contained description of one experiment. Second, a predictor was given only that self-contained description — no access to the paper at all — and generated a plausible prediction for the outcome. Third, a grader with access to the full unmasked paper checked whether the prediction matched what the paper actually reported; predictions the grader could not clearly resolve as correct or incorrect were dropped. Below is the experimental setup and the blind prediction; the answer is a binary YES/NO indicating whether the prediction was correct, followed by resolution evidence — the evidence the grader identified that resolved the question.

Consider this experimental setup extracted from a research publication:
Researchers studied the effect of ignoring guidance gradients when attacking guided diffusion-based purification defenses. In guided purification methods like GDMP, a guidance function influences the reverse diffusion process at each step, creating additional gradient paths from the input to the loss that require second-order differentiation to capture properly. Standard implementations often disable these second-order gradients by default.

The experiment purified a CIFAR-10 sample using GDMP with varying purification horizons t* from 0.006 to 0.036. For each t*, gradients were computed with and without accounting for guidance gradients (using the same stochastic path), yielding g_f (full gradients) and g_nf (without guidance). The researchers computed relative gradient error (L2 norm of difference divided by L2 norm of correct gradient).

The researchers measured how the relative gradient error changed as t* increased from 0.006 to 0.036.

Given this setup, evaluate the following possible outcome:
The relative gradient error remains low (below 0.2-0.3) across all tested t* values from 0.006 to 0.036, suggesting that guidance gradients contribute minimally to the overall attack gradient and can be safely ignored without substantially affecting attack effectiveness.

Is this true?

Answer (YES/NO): NO